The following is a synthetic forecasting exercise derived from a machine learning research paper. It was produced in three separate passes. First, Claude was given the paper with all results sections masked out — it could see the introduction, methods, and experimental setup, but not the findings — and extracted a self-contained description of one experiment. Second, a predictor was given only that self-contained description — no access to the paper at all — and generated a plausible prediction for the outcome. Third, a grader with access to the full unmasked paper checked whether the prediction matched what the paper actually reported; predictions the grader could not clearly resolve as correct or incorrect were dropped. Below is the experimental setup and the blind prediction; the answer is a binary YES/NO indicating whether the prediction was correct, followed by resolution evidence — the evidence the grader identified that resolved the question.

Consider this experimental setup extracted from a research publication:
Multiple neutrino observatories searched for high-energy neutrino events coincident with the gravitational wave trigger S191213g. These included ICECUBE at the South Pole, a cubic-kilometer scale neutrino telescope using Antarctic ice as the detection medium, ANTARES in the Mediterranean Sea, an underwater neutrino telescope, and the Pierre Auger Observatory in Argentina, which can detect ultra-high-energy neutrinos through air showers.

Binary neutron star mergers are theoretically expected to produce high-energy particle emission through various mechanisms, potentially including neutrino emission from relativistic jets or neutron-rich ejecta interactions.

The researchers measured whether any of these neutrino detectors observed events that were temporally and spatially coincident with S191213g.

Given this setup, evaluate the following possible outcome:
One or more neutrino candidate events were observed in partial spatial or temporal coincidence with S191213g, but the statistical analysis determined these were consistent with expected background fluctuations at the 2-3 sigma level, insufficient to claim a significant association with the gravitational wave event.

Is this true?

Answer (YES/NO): NO